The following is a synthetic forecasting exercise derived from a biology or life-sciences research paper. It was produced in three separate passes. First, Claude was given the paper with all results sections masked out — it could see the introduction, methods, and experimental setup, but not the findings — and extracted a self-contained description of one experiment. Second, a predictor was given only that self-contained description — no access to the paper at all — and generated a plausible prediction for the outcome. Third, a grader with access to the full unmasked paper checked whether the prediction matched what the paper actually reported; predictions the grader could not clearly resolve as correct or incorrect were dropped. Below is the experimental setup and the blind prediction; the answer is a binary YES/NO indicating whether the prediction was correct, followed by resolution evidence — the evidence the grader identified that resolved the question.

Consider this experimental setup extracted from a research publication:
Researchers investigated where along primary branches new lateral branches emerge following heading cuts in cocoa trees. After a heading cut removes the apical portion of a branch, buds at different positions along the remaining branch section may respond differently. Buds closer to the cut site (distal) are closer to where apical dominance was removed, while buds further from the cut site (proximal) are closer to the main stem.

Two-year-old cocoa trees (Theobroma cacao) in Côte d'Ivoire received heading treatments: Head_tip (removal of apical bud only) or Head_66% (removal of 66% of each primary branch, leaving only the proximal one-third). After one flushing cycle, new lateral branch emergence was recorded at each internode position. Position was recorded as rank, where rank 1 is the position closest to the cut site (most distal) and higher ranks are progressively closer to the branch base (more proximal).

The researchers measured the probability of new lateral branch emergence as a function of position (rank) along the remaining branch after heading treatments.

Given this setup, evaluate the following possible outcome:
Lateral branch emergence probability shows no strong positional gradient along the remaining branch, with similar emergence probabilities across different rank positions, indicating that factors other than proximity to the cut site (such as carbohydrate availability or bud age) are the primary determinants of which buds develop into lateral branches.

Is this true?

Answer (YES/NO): NO